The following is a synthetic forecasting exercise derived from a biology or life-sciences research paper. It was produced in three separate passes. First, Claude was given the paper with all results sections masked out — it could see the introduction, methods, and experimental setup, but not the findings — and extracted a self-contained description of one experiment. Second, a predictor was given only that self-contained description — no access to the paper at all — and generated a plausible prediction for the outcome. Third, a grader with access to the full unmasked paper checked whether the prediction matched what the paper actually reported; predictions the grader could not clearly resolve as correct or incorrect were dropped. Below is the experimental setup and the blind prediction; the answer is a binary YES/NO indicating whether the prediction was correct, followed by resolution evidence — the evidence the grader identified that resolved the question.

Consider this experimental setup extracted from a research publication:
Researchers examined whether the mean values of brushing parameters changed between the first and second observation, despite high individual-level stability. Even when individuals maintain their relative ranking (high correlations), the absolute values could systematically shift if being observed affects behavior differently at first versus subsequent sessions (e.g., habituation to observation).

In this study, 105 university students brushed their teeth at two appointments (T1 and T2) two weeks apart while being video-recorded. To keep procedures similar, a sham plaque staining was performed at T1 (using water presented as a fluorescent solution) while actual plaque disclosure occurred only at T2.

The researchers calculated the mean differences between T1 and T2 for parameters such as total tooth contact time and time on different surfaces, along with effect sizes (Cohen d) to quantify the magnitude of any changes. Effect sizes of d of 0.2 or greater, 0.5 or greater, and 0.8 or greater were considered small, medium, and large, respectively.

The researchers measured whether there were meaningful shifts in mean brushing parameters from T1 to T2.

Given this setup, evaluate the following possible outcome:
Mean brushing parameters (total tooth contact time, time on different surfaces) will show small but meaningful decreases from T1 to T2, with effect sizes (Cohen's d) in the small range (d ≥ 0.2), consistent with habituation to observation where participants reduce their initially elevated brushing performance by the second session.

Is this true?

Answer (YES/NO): NO